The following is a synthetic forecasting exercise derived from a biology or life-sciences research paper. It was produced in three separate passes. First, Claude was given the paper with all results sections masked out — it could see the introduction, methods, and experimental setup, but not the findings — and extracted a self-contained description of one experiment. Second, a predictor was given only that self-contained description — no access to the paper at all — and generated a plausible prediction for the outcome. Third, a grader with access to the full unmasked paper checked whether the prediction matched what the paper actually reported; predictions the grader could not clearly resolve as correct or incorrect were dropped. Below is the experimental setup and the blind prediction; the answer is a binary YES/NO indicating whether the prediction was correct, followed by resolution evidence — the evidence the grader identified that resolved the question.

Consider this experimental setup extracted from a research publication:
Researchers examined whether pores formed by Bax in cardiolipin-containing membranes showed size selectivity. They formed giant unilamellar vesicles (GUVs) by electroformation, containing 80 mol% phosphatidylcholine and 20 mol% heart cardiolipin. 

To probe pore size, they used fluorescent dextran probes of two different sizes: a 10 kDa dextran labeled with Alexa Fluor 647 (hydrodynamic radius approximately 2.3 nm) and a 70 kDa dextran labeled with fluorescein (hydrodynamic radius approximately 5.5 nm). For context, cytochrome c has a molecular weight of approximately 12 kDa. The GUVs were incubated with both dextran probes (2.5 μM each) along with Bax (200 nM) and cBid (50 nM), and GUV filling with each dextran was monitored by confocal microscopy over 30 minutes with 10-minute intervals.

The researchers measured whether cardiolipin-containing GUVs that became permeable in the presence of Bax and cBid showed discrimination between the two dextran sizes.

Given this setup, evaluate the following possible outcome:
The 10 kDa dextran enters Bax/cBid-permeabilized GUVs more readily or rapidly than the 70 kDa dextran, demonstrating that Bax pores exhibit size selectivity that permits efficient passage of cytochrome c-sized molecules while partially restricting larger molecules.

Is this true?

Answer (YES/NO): YES